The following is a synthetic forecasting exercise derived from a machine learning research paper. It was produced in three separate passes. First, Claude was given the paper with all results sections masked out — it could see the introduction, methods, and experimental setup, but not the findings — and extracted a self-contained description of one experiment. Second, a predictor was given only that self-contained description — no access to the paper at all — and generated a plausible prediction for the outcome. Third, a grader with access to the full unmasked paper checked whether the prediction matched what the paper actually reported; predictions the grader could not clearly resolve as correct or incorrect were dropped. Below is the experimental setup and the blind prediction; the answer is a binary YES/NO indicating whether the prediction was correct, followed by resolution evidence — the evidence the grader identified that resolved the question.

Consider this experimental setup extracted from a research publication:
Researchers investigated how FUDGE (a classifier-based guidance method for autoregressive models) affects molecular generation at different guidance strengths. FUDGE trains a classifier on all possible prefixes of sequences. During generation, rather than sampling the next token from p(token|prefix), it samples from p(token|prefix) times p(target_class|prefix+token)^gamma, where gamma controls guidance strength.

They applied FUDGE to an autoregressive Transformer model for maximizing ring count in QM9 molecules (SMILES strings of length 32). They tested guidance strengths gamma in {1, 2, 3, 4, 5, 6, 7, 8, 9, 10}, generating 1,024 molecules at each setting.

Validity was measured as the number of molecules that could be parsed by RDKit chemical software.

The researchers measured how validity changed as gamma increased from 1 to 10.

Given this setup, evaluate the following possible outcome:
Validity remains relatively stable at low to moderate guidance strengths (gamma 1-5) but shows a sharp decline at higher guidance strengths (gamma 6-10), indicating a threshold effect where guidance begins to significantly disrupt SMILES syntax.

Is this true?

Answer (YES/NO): NO